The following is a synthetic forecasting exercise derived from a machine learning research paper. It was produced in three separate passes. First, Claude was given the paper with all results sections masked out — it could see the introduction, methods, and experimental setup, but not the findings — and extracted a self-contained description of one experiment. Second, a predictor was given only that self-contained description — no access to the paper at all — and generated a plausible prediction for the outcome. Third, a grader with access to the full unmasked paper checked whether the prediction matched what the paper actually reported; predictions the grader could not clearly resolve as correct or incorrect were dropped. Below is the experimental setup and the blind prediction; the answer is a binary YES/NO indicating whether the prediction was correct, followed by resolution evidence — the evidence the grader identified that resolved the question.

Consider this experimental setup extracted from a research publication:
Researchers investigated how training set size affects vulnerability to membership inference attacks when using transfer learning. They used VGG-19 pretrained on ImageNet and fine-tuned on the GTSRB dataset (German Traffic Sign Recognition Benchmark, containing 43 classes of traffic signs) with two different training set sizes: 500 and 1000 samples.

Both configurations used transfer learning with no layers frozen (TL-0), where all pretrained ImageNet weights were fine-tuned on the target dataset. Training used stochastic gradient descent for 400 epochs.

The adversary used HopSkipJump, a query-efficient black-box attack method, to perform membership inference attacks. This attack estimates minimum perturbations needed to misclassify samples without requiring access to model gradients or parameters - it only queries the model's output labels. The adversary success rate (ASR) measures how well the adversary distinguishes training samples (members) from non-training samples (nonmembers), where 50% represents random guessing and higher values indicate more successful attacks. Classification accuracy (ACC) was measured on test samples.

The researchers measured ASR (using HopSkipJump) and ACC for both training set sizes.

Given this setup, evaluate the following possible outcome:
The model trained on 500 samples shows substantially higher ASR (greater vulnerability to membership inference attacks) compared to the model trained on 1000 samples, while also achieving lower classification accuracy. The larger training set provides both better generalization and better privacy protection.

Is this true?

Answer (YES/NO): NO